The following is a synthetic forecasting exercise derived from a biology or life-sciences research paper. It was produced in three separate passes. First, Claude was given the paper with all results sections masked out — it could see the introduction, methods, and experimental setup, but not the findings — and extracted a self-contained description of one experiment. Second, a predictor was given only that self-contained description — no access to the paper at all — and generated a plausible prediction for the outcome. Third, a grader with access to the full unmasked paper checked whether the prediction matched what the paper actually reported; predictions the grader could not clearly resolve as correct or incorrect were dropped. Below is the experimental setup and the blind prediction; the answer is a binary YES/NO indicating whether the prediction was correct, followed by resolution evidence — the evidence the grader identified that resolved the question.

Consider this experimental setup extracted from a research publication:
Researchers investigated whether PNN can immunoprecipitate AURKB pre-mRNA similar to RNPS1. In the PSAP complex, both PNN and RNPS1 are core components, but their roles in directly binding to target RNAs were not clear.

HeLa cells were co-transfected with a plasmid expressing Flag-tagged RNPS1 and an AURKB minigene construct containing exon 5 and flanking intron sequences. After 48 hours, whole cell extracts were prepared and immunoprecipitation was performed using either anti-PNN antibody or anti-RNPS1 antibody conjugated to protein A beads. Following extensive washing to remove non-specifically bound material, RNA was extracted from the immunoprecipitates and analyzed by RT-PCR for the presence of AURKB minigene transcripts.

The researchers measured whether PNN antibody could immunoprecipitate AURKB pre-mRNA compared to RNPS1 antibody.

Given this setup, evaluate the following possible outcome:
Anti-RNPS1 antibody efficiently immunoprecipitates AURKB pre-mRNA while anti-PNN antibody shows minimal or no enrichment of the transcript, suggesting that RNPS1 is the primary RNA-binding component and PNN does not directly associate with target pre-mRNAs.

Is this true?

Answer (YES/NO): NO